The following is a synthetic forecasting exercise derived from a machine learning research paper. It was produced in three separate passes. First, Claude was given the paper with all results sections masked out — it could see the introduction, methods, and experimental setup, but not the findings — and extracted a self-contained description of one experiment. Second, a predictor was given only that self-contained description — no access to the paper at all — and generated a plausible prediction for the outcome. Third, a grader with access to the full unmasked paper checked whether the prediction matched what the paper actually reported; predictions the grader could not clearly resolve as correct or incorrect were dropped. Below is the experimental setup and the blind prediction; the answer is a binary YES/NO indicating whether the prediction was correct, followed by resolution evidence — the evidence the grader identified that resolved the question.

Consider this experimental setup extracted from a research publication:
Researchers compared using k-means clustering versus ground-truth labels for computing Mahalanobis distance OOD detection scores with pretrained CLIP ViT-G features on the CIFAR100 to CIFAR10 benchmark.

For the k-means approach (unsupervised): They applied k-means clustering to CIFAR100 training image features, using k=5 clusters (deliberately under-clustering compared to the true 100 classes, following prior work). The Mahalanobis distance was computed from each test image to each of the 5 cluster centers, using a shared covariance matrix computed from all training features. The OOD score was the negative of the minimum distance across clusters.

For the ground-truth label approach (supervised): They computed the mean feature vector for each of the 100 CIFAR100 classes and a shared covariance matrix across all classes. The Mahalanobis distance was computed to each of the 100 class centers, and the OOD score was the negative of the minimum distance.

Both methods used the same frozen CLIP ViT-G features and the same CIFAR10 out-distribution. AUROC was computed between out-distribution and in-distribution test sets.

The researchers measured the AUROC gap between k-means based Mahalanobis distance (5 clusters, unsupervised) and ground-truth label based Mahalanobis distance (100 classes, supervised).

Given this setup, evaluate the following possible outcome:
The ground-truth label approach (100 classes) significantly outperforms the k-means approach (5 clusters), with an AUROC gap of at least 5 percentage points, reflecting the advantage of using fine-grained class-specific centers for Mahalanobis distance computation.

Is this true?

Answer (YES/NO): YES